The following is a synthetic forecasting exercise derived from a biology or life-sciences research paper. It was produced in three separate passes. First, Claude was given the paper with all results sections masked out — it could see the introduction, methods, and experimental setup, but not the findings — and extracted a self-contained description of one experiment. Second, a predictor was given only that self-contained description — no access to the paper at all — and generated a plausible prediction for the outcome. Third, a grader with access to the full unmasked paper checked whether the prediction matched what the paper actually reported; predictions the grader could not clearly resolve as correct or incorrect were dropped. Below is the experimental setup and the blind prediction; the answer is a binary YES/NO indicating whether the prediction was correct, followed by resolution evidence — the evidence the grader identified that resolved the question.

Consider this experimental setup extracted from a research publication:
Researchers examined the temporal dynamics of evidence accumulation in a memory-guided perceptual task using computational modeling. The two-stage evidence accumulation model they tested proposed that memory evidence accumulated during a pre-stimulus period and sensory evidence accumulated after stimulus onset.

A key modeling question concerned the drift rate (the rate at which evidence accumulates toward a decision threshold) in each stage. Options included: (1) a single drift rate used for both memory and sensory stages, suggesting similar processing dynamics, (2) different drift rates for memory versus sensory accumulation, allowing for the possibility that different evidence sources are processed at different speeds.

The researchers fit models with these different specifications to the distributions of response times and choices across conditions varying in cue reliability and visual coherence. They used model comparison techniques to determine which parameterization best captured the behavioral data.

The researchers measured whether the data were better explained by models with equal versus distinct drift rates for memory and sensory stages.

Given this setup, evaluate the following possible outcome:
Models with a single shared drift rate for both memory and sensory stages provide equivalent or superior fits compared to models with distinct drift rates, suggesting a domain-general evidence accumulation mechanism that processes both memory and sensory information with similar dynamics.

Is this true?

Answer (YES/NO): NO